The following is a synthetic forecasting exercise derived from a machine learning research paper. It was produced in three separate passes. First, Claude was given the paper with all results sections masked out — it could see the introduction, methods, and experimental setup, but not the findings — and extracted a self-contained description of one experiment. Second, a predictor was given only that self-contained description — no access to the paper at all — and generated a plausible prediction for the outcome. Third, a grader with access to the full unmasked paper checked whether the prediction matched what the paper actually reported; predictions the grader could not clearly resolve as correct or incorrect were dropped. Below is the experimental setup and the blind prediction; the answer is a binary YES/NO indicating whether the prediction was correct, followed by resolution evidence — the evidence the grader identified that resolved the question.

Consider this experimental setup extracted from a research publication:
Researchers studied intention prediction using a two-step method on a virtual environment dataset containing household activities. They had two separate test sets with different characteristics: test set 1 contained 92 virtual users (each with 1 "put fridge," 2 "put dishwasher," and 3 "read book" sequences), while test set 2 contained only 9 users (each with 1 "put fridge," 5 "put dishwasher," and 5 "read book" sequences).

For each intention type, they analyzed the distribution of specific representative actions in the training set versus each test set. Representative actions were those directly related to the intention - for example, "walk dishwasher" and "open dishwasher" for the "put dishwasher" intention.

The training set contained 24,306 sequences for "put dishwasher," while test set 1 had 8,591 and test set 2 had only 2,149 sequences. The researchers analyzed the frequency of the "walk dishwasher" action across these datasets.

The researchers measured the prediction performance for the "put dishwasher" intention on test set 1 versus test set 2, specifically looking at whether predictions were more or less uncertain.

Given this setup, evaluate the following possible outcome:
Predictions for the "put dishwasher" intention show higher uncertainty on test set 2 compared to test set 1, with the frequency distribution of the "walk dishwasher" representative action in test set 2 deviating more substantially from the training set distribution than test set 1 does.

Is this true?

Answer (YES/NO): YES